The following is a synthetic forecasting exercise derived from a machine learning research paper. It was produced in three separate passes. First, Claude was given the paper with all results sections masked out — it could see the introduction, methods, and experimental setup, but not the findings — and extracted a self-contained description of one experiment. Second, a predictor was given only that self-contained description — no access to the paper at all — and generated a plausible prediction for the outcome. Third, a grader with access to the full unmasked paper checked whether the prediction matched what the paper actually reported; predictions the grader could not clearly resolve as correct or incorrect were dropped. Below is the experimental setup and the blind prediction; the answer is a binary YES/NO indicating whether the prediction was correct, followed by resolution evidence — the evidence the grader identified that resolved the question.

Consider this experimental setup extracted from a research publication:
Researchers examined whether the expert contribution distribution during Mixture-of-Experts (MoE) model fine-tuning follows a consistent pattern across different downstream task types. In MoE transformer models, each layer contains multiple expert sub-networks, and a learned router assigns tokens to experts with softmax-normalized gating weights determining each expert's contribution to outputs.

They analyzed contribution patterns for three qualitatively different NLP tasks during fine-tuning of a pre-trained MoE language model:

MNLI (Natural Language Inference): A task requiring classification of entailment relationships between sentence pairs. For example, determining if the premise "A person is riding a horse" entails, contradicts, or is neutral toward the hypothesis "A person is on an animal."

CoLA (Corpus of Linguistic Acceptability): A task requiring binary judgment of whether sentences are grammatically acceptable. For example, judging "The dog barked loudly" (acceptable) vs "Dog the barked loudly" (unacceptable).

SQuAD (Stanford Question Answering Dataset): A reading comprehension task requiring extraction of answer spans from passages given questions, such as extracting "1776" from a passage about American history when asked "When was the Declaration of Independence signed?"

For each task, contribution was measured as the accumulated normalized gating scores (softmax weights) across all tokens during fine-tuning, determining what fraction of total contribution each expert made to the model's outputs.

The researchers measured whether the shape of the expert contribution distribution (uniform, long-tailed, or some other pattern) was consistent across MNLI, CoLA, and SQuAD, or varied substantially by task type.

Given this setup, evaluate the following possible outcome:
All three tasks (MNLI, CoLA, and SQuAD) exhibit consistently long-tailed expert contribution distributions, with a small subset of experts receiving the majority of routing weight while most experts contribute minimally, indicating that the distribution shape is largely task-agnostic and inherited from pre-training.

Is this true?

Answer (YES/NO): NO